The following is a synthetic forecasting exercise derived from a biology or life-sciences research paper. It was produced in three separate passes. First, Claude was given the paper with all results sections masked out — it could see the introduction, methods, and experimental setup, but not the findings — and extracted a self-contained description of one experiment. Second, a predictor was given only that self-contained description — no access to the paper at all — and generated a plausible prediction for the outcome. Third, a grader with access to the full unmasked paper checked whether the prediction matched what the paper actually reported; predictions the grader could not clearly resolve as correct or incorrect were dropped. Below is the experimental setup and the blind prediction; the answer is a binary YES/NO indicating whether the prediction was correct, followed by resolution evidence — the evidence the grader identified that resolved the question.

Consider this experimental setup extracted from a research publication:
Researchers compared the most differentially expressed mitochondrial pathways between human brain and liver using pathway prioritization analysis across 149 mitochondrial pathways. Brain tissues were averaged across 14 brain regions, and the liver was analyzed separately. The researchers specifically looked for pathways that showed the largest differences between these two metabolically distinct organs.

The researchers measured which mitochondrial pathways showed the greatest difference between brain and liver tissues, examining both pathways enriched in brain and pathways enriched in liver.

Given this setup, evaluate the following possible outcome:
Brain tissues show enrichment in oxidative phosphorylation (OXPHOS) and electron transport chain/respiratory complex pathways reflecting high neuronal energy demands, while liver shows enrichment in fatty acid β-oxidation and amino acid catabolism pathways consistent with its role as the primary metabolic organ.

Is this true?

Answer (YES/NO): NO